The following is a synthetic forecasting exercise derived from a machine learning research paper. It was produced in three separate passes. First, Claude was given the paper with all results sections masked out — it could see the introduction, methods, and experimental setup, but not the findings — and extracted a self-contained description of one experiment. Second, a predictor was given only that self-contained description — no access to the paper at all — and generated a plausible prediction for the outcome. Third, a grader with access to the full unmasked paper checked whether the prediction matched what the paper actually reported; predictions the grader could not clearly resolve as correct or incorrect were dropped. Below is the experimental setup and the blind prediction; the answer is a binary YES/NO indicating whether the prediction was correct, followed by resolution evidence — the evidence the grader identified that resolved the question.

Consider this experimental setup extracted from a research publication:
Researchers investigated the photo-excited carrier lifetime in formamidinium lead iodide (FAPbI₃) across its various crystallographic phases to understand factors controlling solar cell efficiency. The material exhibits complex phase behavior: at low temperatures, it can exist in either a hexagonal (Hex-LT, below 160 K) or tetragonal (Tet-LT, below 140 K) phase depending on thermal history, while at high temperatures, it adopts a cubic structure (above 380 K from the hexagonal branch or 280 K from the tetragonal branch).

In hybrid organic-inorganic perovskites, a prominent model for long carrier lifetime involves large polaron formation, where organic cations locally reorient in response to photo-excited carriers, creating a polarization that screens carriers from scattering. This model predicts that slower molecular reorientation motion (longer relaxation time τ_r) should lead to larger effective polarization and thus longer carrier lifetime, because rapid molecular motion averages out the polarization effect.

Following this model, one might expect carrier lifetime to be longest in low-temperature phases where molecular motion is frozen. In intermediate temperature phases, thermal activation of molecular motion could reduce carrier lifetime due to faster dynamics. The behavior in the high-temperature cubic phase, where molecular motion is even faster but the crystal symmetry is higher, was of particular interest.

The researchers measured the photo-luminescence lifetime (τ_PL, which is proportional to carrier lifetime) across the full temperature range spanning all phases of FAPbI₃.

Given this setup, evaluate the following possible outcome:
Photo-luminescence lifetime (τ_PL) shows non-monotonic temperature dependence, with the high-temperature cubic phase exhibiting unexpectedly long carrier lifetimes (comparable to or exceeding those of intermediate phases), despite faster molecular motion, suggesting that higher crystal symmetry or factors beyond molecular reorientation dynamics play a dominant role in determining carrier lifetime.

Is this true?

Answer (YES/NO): YES